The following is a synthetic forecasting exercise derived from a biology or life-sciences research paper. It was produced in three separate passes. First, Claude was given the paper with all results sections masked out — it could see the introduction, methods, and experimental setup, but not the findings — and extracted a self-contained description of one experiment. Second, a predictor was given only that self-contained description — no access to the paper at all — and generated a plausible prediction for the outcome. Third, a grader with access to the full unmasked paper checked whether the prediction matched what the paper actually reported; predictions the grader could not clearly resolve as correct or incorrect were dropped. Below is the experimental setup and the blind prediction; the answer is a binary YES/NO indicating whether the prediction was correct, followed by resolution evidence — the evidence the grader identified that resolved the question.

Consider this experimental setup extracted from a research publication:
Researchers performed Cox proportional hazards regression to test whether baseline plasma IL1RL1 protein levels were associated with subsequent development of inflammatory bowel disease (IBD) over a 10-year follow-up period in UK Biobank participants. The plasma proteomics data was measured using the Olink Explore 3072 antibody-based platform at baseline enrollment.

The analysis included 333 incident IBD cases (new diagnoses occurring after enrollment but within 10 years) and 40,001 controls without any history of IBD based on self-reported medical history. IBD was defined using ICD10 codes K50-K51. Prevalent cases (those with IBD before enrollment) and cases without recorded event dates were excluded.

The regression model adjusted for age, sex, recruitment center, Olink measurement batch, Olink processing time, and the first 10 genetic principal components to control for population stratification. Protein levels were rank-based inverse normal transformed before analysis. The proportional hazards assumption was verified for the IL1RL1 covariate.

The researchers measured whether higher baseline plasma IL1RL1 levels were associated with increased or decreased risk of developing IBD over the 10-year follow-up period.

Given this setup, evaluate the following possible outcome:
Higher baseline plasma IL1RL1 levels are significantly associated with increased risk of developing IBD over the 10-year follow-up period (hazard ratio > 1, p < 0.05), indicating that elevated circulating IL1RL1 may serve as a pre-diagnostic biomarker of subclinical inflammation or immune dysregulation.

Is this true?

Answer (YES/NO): YES